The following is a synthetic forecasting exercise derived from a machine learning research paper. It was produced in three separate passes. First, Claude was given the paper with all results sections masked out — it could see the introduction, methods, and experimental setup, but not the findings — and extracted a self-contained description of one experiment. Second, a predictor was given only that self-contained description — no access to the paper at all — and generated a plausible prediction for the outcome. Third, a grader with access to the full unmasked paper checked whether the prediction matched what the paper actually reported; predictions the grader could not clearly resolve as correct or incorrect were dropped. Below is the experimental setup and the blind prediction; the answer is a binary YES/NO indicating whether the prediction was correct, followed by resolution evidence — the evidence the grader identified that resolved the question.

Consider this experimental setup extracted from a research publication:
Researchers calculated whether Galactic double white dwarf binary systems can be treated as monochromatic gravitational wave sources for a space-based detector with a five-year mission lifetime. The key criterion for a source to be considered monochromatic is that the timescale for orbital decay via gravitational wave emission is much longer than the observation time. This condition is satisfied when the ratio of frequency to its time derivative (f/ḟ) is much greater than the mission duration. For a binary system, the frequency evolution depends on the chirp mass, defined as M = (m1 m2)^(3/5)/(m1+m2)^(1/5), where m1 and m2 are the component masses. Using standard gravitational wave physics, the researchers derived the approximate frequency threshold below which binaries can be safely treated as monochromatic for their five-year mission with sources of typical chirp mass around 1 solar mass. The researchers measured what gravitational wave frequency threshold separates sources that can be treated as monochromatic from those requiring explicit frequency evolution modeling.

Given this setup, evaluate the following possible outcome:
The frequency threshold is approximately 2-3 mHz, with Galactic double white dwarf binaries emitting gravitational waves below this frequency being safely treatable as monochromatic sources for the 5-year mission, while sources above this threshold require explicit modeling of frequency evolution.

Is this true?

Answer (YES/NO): NO